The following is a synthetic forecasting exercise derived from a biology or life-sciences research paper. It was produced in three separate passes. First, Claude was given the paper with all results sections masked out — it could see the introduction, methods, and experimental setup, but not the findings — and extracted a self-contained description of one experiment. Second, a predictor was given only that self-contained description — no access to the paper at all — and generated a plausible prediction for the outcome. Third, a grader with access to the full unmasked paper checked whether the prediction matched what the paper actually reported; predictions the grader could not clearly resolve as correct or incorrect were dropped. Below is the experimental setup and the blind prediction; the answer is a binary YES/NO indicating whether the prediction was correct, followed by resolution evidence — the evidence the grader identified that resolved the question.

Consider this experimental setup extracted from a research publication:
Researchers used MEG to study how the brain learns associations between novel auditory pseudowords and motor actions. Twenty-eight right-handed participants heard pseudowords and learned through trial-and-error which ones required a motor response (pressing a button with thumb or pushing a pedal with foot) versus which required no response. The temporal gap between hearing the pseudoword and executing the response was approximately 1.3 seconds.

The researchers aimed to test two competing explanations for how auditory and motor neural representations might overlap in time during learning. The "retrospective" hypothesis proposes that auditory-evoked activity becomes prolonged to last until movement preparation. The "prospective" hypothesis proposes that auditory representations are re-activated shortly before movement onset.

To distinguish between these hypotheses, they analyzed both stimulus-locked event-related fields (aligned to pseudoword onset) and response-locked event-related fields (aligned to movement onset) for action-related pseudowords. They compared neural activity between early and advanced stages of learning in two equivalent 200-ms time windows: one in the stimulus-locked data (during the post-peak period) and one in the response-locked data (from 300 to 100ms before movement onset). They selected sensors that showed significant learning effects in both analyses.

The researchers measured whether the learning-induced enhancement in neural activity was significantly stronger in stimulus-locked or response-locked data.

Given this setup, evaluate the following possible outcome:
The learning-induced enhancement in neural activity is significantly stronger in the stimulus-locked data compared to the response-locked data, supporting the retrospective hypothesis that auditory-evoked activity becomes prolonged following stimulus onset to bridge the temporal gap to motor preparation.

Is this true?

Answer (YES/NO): NO